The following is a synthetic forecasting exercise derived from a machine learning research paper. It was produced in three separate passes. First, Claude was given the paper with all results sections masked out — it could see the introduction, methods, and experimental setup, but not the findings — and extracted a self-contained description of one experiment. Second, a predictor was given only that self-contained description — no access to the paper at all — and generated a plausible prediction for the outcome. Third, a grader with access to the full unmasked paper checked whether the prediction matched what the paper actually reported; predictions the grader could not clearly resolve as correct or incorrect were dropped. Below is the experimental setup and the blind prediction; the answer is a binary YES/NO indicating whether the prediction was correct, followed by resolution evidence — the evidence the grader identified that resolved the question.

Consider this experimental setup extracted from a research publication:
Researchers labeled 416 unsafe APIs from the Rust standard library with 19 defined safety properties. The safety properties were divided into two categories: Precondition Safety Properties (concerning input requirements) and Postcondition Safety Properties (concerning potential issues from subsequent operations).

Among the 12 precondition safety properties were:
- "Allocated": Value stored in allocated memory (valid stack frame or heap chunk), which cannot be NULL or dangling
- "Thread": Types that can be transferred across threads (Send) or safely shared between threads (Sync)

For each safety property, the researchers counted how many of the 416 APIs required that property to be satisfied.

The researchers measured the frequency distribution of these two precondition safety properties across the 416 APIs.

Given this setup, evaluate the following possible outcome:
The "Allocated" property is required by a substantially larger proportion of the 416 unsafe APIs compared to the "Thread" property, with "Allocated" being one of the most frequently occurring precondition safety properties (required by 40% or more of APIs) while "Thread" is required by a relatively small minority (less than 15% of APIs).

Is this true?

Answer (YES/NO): NO